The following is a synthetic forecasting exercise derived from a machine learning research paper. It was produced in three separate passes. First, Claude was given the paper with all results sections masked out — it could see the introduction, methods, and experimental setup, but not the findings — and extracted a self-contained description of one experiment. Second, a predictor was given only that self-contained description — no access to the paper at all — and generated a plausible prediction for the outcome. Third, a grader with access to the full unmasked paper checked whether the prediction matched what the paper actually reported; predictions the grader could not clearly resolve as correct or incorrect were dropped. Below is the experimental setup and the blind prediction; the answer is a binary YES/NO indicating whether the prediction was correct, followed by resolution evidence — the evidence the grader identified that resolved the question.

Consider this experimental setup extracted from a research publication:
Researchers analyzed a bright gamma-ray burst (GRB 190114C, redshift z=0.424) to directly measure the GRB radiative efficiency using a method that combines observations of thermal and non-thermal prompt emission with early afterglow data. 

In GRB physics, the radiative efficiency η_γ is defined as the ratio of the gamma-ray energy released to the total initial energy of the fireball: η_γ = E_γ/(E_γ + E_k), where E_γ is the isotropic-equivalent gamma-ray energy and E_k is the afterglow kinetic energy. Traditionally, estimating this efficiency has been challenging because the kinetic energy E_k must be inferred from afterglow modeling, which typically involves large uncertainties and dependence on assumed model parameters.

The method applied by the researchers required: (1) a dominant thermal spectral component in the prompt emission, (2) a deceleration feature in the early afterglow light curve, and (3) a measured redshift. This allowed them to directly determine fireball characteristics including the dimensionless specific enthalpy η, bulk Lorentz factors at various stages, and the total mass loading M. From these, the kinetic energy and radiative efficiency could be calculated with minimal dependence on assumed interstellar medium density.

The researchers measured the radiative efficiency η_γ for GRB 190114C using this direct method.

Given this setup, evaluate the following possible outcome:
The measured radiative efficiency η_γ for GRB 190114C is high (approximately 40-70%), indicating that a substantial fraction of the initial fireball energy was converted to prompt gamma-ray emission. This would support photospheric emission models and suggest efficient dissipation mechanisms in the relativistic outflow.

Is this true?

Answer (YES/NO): NO